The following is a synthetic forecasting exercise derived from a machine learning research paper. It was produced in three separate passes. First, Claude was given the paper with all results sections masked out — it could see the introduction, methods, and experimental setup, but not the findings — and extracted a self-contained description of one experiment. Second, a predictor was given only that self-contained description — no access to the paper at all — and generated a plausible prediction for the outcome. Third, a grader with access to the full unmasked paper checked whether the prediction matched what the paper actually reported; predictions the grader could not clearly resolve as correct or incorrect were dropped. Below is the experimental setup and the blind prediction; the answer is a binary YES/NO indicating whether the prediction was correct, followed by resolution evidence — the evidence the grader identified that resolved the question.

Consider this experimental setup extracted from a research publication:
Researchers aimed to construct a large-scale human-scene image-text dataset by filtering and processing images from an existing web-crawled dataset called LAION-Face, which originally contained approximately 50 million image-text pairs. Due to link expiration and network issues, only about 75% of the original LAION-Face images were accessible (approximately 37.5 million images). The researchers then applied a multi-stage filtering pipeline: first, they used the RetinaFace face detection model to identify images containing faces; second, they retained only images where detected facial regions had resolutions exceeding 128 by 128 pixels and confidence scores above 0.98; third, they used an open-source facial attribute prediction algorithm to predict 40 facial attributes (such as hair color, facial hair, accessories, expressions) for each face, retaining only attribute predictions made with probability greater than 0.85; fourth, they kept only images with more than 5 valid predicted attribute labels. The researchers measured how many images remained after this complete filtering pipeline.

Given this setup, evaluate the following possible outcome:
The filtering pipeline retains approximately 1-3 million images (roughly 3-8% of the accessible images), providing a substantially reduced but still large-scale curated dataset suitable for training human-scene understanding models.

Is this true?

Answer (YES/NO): NO